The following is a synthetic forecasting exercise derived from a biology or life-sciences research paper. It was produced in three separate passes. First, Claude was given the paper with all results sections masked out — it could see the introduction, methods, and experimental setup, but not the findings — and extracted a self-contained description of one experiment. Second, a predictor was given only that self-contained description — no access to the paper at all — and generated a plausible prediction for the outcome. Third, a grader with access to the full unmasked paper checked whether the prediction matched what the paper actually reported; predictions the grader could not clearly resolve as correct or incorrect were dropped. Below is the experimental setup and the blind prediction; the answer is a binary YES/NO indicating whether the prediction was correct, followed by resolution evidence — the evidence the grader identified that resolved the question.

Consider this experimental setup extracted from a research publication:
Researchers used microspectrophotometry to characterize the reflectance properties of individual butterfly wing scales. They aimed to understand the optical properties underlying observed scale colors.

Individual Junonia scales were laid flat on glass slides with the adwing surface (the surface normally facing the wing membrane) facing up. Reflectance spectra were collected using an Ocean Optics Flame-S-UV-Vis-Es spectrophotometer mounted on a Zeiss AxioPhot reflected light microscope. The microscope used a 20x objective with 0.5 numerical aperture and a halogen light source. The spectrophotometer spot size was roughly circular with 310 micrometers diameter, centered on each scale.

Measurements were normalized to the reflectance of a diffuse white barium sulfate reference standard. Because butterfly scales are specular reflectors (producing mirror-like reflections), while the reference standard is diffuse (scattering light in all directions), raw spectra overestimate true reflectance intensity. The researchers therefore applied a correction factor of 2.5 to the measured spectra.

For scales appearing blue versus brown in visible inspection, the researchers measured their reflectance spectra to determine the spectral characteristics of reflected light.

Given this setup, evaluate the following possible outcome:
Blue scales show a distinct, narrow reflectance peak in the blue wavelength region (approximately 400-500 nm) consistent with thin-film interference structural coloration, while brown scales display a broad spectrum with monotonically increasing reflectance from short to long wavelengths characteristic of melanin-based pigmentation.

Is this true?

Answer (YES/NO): NO